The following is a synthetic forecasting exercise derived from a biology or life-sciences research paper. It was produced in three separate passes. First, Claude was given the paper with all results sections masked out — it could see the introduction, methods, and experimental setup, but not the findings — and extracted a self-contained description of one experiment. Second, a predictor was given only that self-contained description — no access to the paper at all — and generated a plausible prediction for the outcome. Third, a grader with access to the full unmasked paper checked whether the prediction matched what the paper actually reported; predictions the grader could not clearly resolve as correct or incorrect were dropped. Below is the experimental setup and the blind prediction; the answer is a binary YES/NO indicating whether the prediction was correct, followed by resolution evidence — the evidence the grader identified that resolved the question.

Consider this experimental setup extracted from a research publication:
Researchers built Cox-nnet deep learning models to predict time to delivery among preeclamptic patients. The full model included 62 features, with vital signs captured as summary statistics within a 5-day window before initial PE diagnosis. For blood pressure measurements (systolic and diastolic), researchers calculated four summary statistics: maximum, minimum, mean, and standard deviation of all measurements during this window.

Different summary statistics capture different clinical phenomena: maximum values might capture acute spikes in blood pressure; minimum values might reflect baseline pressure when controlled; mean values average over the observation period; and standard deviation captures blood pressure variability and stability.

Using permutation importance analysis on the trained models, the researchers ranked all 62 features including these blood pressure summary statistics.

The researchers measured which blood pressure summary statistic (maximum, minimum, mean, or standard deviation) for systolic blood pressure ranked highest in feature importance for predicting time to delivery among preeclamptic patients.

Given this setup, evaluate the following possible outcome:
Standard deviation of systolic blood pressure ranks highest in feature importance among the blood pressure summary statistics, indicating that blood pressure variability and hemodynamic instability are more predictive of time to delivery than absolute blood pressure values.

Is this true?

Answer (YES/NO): NO